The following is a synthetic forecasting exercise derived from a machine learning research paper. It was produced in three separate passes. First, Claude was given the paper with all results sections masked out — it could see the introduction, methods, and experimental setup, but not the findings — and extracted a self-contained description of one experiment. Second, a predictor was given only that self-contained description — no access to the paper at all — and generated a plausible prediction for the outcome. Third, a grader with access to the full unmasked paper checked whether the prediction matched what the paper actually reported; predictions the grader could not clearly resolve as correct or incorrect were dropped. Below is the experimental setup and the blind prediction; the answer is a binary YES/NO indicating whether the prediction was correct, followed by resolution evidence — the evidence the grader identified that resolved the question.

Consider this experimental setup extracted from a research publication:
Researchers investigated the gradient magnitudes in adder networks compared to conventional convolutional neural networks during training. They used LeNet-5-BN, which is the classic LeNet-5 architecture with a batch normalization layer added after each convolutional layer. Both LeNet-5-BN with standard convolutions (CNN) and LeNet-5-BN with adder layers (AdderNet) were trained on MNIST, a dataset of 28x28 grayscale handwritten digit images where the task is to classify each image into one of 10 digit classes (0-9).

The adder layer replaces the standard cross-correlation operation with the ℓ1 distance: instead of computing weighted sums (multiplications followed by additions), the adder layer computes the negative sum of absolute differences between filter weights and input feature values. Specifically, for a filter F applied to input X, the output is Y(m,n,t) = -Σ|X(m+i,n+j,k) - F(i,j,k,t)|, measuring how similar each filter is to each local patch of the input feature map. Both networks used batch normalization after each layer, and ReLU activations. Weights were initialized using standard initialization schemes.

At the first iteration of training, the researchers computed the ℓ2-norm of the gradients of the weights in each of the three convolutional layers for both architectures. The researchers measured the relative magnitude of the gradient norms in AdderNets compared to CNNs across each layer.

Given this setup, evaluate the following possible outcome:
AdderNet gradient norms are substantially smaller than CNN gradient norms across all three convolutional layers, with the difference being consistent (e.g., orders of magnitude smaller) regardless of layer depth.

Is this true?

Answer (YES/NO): NO